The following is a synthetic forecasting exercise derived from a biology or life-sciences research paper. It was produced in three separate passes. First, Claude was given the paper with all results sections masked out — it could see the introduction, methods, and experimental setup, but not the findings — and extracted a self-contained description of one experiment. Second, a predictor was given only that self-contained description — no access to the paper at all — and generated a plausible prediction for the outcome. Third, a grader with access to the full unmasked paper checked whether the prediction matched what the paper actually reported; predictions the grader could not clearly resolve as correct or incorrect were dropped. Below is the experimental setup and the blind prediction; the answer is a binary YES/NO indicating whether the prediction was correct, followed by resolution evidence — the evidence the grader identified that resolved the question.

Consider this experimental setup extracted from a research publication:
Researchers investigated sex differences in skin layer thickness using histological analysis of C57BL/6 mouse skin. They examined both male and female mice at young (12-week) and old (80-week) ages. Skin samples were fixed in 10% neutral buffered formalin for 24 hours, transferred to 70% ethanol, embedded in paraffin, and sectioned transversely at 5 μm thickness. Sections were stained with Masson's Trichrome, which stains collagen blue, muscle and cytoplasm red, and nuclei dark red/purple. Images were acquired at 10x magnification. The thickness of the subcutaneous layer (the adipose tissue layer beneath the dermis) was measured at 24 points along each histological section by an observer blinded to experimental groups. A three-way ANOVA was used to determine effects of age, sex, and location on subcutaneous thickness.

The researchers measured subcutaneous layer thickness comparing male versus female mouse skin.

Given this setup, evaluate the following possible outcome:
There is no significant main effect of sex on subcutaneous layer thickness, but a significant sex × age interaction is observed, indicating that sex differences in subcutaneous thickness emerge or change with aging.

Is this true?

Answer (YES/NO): NO